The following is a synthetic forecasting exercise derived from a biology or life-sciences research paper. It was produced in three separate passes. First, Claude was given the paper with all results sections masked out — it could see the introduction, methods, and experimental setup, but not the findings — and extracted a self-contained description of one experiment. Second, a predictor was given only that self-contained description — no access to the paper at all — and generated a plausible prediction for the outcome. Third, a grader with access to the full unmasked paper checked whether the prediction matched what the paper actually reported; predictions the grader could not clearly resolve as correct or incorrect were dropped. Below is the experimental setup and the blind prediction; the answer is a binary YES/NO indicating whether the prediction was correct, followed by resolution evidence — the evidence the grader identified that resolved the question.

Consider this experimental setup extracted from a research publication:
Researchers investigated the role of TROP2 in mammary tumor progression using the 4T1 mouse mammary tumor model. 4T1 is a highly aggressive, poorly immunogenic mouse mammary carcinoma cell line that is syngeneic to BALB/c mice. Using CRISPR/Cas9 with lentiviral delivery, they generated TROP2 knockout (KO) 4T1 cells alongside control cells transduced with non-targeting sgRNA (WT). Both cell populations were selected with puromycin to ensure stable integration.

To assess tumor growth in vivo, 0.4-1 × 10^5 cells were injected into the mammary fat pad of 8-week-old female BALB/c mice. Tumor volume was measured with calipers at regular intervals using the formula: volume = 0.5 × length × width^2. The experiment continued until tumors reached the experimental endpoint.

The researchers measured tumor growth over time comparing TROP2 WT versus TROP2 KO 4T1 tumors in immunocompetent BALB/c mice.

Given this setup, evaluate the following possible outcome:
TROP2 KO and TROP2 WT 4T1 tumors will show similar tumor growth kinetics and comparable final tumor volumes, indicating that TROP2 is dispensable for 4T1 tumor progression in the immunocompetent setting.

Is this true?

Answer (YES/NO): NO